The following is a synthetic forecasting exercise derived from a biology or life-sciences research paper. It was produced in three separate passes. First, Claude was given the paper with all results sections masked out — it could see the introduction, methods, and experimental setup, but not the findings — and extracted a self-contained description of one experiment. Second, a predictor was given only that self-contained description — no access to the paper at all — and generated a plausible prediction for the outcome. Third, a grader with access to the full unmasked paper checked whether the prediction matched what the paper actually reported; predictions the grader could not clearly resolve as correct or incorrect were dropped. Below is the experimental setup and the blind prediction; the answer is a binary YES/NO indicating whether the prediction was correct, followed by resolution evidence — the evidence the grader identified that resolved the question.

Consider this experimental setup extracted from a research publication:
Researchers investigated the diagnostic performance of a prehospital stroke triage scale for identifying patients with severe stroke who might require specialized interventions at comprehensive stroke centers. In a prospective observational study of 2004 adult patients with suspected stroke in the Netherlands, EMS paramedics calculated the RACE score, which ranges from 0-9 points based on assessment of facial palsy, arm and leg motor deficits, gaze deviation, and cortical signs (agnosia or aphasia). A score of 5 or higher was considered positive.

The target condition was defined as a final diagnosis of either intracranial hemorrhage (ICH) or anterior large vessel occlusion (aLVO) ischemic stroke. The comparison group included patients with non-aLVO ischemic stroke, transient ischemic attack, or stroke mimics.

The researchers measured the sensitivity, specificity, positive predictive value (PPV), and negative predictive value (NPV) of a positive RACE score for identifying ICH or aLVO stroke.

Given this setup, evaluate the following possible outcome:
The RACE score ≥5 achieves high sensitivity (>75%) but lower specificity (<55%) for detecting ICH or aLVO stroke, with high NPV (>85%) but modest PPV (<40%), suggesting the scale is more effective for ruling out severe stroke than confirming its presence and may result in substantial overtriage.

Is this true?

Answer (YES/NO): NO